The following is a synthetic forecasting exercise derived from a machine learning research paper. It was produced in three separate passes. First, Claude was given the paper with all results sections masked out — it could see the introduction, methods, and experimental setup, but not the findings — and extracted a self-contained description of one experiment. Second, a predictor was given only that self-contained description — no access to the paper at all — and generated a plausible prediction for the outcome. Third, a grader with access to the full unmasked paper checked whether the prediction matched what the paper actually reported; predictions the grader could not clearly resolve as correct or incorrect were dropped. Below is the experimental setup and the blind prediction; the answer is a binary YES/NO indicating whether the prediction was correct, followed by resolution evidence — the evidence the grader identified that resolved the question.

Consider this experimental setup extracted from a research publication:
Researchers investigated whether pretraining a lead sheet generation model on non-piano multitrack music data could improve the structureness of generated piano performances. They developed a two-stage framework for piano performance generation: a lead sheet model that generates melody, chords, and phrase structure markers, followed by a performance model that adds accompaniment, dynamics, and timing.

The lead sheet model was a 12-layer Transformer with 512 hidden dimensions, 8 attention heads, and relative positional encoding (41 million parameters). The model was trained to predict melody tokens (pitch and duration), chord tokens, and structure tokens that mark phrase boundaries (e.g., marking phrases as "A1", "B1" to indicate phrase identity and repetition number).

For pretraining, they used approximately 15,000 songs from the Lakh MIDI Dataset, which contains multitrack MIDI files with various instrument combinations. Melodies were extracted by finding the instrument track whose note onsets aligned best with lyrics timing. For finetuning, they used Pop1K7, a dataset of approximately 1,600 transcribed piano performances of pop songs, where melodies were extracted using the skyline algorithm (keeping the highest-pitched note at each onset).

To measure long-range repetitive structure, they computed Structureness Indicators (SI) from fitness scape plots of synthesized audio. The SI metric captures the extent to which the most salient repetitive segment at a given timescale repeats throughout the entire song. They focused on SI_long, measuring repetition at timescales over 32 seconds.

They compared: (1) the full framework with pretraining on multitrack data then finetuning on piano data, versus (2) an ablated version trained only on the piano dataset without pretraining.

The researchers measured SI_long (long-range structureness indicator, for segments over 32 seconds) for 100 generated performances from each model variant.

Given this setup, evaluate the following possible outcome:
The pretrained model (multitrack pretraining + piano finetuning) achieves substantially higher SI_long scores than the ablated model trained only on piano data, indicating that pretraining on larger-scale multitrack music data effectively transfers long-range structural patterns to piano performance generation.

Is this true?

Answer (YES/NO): YES